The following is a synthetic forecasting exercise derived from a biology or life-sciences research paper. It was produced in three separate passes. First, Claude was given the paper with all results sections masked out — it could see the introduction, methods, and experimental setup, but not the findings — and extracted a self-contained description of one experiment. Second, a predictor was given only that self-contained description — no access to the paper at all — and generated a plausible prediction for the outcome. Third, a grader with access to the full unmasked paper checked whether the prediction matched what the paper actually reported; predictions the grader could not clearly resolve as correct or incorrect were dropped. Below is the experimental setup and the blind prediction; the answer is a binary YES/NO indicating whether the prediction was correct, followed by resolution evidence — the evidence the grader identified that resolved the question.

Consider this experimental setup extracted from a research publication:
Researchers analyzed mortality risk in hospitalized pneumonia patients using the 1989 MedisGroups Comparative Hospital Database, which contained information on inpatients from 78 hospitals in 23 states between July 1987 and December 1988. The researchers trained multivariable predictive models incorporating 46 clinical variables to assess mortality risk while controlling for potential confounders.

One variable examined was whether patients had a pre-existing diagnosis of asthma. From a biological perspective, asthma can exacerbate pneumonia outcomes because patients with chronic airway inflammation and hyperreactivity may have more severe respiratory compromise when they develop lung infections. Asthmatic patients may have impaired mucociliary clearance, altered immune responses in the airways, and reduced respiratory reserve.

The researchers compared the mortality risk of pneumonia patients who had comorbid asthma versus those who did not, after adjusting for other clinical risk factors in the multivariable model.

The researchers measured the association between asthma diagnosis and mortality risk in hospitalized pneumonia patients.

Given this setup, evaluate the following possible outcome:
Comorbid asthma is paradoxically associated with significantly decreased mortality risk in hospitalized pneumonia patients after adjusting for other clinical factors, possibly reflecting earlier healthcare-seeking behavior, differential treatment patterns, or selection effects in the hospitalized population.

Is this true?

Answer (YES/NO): YES